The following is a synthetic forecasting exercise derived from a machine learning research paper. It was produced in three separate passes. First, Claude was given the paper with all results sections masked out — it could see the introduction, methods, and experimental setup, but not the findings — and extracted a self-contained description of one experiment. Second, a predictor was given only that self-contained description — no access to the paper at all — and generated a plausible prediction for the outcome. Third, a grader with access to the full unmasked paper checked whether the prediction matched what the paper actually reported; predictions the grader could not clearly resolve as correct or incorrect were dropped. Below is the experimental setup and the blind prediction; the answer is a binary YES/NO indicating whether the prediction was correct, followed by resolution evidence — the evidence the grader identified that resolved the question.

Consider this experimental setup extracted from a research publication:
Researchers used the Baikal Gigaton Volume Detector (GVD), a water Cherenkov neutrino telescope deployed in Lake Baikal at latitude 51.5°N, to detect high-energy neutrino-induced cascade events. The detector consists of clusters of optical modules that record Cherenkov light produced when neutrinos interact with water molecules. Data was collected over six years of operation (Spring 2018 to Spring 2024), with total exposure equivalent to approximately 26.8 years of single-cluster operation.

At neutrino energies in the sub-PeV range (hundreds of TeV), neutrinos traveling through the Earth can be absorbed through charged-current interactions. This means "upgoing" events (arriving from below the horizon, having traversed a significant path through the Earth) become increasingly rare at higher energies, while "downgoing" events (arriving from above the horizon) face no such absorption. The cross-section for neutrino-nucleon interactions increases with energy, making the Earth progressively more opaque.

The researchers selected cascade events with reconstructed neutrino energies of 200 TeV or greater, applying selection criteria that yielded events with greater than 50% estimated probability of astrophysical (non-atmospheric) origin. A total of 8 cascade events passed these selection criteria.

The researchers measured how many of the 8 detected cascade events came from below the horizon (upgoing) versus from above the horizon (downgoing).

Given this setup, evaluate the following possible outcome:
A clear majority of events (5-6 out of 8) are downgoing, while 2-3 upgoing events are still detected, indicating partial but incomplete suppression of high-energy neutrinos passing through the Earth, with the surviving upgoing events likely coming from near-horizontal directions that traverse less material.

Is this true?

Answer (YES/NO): NO